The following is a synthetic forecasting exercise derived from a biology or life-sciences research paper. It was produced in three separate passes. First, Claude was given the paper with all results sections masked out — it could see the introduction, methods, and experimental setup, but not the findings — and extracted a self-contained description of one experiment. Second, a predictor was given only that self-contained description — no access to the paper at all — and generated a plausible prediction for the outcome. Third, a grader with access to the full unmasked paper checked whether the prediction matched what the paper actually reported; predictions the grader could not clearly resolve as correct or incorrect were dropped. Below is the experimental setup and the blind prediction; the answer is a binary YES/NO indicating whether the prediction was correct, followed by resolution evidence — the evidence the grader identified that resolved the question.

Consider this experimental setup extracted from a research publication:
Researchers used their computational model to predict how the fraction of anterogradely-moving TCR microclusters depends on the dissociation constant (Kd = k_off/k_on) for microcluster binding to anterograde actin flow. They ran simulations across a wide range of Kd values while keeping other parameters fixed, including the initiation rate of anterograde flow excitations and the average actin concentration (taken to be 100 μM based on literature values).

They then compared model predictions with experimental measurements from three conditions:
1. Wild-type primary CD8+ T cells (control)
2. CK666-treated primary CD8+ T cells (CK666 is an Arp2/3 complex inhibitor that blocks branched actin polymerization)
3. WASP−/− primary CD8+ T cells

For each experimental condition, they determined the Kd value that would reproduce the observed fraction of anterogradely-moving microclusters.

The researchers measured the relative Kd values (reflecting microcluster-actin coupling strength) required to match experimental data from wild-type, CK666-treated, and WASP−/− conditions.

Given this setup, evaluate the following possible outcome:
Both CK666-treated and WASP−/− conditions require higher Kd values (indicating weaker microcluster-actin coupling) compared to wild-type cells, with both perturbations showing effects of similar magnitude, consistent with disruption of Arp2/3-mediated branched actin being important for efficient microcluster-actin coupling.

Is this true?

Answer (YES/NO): NO